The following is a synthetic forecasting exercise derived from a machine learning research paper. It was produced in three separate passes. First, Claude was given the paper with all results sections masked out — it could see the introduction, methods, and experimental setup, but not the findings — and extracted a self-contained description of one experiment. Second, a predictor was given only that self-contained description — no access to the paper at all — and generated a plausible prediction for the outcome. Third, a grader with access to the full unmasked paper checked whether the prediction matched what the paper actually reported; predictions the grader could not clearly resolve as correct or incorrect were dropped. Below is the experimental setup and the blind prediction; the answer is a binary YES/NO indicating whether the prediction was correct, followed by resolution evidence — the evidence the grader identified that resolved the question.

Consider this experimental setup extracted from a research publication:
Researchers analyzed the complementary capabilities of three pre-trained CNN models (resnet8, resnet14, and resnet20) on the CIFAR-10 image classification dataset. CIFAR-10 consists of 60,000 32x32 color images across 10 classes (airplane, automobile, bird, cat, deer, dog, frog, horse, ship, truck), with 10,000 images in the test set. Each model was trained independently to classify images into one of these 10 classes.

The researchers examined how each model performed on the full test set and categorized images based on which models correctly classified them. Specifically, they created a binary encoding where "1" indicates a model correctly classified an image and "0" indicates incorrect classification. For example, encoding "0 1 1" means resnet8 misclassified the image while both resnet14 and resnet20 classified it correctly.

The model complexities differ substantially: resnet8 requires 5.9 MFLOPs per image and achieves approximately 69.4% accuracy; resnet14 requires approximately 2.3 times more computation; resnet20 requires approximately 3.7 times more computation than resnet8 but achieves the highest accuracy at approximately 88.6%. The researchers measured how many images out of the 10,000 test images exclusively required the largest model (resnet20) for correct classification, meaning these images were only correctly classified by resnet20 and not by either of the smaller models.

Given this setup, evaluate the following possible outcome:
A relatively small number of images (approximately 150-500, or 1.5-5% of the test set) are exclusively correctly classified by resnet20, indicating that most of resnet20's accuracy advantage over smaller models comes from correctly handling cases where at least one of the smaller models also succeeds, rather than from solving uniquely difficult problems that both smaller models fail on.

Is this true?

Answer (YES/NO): NO